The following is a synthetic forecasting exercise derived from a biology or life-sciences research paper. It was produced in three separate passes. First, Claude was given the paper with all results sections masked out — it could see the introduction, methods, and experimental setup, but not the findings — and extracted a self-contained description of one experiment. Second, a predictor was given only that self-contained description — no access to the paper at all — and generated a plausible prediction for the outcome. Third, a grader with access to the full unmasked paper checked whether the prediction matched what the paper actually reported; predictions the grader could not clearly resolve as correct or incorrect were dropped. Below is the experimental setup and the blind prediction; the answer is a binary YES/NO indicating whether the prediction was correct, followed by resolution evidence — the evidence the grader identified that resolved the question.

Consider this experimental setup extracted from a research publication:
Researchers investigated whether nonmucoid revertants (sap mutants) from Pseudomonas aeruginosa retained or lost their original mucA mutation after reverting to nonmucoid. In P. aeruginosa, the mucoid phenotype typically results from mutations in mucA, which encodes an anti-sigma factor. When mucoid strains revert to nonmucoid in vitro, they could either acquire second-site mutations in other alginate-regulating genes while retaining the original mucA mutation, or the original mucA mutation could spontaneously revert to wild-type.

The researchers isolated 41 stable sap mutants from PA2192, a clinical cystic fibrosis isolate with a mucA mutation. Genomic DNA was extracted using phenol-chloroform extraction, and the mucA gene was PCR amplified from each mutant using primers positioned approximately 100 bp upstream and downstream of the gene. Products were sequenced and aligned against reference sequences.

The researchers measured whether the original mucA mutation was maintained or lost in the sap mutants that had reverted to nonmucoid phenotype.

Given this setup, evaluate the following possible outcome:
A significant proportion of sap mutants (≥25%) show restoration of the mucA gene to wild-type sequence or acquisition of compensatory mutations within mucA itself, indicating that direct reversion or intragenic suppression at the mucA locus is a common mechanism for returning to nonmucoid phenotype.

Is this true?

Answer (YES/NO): NO